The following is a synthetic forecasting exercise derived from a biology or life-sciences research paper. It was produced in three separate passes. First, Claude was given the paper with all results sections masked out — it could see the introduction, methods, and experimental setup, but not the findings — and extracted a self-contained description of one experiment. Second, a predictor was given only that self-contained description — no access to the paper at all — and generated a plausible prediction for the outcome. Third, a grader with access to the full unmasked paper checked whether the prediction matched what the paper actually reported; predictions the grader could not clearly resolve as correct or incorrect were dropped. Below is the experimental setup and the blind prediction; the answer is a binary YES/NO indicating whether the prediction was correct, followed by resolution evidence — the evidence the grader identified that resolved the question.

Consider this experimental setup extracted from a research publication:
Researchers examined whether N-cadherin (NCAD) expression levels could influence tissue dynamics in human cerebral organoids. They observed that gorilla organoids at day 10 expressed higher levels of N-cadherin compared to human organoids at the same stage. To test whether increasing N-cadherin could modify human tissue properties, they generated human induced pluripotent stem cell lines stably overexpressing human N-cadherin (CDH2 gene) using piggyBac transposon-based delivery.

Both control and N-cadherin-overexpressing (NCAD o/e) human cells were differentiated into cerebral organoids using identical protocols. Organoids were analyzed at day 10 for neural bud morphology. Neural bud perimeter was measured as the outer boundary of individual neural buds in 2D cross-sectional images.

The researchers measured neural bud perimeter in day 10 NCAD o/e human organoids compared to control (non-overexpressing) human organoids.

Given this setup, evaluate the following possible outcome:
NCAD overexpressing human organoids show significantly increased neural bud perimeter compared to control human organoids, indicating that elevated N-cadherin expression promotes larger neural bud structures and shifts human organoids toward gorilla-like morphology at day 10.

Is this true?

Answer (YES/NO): NO